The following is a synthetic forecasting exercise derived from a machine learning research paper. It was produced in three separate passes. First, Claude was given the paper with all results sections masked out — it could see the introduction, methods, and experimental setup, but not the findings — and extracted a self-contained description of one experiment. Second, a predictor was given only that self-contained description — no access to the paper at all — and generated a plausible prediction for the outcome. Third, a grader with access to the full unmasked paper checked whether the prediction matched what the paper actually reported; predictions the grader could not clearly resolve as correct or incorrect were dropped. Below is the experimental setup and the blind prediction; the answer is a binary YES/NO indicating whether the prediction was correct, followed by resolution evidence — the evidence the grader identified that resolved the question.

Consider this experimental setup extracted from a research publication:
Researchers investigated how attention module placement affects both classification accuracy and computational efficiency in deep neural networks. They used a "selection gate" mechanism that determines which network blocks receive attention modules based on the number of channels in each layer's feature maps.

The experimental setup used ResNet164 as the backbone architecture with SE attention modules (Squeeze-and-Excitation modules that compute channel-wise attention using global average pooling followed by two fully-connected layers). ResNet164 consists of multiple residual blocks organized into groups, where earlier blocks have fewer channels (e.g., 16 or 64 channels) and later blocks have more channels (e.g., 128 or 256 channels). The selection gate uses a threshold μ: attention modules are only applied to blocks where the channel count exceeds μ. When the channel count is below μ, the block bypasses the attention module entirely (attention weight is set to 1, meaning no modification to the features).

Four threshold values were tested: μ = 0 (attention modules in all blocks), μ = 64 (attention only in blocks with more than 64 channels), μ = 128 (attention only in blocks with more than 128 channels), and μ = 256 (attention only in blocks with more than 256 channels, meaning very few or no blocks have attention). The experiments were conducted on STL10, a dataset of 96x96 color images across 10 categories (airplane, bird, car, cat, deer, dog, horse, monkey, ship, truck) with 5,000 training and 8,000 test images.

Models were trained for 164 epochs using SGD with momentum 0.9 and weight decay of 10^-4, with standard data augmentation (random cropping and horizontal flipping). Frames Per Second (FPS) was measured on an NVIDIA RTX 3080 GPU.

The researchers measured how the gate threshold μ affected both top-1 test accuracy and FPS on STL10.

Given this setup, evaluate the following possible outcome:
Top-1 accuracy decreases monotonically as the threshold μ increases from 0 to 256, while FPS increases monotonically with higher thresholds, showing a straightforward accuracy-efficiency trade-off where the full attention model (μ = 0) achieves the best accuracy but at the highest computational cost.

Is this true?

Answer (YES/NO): NO